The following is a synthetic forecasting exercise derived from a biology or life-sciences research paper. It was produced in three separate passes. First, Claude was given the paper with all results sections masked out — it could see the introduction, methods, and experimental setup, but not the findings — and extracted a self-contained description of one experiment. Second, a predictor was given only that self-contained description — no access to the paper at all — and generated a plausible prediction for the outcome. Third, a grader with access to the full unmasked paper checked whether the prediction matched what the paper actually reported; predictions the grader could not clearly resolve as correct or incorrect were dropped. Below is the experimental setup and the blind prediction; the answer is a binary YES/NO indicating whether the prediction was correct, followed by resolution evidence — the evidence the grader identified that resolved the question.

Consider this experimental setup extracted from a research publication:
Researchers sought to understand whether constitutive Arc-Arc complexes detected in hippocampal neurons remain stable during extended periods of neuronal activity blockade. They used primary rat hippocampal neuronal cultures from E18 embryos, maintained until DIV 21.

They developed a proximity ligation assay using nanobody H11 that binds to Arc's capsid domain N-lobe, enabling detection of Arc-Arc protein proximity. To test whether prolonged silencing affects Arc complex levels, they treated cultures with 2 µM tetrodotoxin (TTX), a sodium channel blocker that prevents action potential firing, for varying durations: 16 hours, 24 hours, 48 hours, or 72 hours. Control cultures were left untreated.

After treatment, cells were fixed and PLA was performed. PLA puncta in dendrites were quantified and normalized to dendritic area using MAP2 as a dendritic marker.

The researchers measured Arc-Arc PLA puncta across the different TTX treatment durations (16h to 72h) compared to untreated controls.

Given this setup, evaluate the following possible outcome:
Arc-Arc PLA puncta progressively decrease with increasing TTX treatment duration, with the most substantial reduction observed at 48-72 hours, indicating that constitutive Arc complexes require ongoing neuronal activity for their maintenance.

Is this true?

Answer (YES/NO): NO